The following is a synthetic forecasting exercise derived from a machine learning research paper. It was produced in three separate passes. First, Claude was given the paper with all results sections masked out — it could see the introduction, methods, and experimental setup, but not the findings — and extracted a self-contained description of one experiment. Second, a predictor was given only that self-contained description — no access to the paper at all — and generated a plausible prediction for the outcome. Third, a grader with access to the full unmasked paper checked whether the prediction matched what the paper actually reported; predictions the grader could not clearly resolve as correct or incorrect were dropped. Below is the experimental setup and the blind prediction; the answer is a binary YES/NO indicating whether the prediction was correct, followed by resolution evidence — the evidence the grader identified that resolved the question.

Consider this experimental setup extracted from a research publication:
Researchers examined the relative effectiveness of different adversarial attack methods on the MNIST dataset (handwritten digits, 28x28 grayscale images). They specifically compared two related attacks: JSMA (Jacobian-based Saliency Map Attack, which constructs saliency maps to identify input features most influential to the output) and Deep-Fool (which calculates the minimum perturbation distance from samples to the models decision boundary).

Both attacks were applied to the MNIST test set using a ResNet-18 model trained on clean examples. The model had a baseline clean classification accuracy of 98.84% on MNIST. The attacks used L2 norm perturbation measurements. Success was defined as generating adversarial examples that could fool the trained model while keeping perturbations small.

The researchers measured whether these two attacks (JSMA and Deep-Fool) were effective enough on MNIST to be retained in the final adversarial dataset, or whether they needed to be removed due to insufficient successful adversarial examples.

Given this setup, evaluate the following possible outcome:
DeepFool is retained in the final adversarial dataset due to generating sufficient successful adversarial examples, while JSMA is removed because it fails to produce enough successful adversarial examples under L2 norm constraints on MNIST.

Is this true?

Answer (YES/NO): NO